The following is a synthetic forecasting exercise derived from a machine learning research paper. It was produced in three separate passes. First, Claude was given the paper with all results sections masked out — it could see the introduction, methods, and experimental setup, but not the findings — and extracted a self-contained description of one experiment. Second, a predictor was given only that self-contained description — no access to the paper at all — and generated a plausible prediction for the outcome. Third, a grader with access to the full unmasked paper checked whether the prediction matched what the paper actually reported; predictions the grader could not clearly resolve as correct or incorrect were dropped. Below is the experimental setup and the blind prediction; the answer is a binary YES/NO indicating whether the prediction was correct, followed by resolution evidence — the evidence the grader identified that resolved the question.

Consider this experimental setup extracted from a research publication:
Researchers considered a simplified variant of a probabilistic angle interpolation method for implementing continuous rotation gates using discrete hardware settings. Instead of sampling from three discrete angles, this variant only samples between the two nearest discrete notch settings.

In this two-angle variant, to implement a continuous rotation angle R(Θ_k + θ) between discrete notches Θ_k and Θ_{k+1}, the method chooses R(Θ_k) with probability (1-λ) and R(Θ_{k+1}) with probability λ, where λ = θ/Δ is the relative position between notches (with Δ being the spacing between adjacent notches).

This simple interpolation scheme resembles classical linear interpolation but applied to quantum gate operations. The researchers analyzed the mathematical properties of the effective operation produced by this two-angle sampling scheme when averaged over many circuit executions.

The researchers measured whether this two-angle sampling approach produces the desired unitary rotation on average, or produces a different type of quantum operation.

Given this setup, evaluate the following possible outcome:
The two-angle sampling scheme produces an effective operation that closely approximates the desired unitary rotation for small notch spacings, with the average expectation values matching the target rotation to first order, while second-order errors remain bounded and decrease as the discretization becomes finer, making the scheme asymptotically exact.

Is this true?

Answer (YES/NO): NO